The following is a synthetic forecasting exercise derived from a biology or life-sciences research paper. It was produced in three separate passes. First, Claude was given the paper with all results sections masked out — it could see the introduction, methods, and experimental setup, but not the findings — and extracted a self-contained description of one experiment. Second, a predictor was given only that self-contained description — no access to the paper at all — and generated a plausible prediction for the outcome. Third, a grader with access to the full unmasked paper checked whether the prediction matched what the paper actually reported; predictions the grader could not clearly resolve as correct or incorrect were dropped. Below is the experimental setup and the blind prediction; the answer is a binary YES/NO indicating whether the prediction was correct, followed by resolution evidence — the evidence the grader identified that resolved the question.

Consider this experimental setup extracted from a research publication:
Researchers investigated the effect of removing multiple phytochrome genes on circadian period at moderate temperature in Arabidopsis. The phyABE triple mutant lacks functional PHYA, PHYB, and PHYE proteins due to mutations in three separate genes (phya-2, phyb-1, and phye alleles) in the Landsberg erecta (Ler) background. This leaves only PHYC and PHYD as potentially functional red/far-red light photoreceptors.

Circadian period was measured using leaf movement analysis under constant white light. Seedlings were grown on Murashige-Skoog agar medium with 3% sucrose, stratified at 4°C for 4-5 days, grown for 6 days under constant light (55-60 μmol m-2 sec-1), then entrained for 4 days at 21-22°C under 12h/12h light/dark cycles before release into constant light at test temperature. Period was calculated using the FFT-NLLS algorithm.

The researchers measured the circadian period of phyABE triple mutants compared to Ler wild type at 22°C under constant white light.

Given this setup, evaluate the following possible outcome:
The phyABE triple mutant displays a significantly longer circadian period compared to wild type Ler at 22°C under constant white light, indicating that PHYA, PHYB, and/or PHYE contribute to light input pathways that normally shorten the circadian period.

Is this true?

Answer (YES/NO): NO